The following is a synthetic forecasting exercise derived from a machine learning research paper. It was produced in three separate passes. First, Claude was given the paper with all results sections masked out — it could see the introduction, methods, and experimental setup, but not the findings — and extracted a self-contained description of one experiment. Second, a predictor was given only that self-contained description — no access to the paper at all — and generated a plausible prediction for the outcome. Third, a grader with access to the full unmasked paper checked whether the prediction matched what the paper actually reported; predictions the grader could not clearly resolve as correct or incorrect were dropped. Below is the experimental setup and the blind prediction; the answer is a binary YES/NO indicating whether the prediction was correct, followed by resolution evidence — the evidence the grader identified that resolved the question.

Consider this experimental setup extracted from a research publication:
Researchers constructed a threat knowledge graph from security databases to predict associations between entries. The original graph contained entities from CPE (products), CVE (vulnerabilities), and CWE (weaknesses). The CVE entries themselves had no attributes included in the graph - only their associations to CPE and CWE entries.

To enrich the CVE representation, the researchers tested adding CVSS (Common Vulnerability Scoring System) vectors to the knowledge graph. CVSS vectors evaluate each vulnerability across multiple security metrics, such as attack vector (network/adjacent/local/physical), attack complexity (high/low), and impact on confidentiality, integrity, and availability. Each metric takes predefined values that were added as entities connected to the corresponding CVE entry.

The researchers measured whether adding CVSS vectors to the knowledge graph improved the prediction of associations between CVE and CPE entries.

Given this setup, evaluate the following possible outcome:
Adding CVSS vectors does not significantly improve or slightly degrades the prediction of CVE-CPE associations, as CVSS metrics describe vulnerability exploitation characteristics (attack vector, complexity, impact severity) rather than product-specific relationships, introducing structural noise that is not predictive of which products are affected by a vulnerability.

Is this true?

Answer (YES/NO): YES